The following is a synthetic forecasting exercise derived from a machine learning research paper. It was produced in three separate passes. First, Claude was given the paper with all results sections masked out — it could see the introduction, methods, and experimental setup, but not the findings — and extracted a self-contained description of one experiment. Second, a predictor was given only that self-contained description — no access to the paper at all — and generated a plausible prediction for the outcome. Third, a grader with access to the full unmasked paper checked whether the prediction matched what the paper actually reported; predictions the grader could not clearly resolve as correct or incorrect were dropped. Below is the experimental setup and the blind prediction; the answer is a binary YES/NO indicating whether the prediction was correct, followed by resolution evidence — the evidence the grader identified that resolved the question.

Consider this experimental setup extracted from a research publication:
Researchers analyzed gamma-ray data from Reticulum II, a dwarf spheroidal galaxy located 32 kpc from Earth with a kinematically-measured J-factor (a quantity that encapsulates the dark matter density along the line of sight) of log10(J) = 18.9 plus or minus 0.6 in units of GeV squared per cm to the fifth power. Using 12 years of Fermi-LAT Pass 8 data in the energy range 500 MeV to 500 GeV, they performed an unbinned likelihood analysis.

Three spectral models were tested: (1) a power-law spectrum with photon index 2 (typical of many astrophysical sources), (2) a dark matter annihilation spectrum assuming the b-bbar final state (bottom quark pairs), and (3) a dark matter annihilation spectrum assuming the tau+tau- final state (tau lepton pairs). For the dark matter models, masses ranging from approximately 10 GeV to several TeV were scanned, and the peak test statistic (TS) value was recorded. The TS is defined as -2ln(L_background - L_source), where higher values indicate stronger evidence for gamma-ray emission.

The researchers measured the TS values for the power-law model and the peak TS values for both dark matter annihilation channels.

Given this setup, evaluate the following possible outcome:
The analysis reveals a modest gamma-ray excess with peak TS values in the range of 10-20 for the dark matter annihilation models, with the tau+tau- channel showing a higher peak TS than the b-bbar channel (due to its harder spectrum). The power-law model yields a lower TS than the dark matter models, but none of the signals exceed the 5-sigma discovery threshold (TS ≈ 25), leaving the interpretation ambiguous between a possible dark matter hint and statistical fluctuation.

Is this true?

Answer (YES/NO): NO